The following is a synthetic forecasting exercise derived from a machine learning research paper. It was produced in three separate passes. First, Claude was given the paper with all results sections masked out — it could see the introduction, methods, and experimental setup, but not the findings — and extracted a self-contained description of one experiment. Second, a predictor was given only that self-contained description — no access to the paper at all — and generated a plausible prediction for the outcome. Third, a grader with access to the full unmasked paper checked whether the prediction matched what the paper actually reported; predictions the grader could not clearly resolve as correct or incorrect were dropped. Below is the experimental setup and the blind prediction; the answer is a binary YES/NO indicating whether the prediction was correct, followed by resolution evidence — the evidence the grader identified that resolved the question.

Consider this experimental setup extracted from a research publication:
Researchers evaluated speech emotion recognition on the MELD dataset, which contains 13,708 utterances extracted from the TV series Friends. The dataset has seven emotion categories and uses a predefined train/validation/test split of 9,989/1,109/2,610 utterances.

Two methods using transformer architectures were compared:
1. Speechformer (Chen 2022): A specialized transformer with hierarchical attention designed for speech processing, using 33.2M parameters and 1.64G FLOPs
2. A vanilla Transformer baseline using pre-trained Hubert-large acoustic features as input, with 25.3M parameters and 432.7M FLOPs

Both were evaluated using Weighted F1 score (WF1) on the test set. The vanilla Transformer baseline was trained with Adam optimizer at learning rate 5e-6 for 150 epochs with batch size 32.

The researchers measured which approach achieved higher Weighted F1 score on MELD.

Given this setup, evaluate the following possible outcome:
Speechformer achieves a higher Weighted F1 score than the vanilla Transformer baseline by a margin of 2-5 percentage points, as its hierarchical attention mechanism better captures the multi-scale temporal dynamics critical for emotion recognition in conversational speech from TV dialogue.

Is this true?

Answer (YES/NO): NO